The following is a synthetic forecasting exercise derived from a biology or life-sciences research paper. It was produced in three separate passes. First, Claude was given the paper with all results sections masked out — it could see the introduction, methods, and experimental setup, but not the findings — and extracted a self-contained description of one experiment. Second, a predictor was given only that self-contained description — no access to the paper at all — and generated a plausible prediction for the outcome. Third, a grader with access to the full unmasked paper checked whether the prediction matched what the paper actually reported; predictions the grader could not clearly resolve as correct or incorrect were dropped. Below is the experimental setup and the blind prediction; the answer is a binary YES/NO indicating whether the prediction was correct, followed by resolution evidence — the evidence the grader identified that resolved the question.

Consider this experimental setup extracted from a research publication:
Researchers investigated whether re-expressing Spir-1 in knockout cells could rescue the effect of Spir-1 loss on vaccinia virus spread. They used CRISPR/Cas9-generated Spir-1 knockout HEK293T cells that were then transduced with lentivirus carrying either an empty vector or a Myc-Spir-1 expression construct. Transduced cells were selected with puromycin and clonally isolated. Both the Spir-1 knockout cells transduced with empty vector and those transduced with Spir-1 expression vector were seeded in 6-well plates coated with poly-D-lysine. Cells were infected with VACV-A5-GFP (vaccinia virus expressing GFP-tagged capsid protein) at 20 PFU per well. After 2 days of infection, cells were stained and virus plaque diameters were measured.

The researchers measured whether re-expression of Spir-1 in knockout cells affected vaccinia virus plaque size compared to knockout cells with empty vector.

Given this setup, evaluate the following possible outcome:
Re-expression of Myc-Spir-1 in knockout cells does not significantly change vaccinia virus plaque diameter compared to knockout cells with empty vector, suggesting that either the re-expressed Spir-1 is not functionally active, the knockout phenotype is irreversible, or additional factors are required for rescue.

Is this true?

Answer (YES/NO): NO